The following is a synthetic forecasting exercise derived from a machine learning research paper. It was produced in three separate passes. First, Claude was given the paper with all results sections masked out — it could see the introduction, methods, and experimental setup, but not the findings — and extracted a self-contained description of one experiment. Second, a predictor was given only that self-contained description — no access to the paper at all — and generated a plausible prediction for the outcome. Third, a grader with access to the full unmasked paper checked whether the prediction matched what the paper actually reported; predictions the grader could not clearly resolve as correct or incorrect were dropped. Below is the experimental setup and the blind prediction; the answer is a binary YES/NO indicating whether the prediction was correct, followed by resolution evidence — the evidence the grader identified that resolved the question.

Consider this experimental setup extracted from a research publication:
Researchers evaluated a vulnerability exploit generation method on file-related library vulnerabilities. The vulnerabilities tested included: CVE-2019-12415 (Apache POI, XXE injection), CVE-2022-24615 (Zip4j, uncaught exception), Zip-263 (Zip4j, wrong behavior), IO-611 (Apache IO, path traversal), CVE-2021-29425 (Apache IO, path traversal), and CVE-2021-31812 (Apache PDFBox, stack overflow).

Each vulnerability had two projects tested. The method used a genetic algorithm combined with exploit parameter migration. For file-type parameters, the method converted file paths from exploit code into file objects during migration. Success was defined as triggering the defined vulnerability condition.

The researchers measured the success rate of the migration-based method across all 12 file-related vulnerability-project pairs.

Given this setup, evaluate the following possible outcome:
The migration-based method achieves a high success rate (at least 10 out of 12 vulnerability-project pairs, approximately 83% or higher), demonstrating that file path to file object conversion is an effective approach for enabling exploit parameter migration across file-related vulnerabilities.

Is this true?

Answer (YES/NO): YES